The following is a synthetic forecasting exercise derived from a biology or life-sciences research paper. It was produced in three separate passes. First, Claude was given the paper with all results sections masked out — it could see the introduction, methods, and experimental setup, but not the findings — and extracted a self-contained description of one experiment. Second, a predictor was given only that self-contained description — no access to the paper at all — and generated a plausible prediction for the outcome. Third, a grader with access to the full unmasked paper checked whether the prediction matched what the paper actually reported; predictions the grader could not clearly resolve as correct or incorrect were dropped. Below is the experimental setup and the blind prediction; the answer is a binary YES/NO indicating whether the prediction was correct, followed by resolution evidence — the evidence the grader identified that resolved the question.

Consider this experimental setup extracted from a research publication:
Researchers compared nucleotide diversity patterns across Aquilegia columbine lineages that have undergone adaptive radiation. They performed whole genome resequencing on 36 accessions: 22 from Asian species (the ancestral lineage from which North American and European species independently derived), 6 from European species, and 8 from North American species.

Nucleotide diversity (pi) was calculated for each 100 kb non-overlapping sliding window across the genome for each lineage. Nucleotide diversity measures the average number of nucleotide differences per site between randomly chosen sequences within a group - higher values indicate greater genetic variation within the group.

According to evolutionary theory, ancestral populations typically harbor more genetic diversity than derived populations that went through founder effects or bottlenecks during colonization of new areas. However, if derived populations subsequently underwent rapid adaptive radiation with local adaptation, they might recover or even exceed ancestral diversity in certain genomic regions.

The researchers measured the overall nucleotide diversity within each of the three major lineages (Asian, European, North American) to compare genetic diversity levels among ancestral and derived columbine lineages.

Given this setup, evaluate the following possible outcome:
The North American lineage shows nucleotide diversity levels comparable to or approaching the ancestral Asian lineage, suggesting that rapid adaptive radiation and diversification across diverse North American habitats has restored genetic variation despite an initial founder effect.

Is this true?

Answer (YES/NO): NO